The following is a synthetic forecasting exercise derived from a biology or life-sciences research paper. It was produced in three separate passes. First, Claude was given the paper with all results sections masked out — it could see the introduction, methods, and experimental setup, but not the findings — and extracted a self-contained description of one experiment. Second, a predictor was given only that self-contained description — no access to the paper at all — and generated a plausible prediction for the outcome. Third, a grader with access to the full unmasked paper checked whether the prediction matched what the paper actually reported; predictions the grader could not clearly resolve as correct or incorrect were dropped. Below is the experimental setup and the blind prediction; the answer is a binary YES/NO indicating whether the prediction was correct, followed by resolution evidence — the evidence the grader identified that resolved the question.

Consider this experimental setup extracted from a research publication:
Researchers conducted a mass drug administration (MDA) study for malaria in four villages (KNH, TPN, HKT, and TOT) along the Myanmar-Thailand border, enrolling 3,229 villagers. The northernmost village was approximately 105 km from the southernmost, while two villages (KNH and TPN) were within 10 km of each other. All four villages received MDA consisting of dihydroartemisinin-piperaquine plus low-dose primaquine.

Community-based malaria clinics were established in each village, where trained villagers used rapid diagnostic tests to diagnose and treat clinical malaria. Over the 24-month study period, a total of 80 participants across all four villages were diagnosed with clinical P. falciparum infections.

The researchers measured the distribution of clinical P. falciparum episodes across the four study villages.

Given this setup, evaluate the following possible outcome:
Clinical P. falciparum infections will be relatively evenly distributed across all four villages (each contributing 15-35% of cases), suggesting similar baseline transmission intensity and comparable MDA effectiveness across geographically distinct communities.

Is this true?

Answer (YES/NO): NO